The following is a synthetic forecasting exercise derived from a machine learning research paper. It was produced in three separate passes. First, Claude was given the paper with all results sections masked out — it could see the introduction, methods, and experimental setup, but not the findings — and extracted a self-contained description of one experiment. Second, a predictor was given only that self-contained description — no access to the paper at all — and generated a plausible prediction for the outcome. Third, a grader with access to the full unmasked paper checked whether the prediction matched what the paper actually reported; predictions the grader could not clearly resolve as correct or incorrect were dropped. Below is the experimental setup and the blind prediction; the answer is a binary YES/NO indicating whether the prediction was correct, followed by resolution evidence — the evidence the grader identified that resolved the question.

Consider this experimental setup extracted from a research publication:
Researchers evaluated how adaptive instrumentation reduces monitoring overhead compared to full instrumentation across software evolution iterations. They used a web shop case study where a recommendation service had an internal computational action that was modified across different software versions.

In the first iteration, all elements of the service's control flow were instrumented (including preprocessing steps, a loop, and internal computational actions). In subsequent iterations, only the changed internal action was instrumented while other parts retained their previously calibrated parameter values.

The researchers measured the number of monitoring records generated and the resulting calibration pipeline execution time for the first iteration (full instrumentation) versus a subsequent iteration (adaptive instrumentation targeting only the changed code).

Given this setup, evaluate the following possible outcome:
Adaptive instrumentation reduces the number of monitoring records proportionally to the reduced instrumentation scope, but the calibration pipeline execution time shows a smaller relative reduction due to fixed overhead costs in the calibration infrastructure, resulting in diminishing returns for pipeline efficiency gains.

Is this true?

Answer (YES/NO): NO